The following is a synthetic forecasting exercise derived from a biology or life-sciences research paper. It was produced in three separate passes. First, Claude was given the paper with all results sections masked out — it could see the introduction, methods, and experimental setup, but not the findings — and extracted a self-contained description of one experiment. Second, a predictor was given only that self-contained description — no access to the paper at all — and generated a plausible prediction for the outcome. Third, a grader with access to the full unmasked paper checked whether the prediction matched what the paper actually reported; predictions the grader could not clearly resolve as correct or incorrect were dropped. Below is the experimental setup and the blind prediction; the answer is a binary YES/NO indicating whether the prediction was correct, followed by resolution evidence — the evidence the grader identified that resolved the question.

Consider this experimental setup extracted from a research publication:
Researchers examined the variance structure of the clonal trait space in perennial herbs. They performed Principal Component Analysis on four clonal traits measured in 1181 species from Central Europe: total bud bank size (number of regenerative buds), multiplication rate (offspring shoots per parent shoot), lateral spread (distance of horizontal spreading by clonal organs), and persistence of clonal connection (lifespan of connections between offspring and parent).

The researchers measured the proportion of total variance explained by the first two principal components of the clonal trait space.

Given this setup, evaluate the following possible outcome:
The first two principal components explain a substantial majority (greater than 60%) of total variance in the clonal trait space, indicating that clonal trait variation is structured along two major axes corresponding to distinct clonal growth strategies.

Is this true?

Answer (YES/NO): YES